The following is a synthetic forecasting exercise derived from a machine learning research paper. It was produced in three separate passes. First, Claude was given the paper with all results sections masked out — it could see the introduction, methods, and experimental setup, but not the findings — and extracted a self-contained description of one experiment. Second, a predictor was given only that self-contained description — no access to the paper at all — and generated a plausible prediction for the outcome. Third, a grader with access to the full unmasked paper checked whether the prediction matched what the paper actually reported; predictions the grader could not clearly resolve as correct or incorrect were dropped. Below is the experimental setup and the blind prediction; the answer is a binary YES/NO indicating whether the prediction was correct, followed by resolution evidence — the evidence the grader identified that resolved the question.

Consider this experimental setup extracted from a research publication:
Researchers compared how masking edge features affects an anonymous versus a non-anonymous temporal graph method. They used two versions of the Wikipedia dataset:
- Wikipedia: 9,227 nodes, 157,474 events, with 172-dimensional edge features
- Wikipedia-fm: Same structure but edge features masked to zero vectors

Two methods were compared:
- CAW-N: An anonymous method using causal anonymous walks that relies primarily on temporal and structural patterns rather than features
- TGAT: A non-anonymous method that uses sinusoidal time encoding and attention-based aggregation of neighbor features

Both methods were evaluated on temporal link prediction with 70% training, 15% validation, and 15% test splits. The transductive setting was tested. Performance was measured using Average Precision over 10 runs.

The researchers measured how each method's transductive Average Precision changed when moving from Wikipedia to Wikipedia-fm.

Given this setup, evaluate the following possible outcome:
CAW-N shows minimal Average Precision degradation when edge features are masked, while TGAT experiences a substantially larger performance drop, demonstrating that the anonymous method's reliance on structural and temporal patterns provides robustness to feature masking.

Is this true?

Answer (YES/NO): YES